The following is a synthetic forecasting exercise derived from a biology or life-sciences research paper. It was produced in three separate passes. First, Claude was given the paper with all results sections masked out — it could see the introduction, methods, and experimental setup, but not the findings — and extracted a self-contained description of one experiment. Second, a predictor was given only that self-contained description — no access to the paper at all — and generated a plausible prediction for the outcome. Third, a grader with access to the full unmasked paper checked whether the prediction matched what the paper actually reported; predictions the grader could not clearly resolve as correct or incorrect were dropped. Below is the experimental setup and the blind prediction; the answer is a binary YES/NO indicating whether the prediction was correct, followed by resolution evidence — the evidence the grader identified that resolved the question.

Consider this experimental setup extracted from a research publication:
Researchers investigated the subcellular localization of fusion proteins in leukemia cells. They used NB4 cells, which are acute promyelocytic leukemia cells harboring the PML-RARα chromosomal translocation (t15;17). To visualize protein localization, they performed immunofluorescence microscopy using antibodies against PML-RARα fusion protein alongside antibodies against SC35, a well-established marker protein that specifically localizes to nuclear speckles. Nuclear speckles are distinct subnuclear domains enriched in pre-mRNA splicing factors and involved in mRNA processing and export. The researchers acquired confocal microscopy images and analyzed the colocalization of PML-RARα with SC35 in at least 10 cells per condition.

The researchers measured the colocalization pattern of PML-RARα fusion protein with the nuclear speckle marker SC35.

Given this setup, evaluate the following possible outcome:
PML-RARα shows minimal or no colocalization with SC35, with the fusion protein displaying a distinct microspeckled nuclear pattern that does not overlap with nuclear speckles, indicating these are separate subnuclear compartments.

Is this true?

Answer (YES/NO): NO